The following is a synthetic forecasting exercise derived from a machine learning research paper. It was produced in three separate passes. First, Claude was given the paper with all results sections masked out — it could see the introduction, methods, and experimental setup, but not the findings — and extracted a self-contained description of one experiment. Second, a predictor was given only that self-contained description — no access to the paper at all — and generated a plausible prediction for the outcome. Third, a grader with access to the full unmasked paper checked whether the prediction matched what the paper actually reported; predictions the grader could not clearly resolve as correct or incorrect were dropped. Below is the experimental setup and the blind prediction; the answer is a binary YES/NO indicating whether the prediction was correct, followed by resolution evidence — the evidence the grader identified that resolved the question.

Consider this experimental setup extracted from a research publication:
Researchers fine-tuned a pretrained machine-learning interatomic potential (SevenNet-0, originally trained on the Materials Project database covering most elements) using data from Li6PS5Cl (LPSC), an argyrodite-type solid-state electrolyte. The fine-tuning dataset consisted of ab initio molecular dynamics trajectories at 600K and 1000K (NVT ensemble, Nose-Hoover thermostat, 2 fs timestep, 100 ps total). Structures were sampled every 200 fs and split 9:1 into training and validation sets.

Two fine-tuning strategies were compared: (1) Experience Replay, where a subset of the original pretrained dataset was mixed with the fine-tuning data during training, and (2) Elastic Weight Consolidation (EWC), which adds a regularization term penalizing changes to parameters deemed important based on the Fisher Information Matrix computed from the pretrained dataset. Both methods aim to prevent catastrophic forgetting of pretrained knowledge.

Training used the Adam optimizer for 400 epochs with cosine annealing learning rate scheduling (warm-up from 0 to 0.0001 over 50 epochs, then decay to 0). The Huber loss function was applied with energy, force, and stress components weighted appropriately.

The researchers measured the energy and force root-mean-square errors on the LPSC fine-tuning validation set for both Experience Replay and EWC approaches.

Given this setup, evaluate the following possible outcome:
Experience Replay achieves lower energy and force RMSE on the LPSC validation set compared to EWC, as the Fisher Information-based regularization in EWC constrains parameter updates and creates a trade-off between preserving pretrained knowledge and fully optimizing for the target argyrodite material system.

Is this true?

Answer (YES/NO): NO